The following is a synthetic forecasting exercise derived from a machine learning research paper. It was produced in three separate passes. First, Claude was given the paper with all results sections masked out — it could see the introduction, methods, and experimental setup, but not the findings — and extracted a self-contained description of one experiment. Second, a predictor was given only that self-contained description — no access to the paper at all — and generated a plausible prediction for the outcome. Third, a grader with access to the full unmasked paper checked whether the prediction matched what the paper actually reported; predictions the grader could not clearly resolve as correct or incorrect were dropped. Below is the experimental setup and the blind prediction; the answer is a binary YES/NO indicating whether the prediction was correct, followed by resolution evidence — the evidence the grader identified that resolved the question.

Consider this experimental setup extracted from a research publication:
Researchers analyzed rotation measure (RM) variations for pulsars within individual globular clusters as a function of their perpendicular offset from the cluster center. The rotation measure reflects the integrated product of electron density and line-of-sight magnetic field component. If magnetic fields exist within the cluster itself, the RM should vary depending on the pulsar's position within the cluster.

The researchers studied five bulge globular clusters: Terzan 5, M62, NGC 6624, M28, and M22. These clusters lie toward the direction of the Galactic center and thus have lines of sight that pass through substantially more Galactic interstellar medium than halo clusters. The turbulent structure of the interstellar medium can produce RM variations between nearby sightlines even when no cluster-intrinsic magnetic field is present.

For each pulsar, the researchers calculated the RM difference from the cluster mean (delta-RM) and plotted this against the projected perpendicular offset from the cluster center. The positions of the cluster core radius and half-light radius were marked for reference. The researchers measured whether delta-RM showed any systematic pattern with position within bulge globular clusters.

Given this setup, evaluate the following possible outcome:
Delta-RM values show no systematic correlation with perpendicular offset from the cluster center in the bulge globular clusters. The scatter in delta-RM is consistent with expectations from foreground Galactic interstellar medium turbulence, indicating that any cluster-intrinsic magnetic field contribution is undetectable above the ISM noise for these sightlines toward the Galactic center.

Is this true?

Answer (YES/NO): NO